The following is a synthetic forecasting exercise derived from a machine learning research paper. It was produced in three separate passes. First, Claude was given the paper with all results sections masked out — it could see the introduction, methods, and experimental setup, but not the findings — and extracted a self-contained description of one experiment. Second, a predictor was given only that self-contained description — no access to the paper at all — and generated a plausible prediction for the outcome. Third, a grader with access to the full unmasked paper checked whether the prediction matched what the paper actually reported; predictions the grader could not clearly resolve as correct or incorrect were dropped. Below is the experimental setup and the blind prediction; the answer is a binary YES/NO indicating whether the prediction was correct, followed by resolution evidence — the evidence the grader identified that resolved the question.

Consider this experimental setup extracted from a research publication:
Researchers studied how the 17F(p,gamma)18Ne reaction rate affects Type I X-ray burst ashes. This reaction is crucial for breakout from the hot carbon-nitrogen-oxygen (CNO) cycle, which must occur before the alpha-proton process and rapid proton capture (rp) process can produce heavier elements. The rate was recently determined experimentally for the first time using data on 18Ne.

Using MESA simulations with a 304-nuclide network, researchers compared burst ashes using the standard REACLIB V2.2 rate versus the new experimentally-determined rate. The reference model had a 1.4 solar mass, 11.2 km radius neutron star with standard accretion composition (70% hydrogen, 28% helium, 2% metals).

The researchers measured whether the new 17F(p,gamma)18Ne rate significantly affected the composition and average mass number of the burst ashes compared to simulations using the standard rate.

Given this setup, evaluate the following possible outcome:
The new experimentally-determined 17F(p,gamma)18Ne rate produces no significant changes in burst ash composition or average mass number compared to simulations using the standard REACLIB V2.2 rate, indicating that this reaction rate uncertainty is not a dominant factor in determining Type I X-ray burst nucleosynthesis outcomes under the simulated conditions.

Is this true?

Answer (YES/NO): YES